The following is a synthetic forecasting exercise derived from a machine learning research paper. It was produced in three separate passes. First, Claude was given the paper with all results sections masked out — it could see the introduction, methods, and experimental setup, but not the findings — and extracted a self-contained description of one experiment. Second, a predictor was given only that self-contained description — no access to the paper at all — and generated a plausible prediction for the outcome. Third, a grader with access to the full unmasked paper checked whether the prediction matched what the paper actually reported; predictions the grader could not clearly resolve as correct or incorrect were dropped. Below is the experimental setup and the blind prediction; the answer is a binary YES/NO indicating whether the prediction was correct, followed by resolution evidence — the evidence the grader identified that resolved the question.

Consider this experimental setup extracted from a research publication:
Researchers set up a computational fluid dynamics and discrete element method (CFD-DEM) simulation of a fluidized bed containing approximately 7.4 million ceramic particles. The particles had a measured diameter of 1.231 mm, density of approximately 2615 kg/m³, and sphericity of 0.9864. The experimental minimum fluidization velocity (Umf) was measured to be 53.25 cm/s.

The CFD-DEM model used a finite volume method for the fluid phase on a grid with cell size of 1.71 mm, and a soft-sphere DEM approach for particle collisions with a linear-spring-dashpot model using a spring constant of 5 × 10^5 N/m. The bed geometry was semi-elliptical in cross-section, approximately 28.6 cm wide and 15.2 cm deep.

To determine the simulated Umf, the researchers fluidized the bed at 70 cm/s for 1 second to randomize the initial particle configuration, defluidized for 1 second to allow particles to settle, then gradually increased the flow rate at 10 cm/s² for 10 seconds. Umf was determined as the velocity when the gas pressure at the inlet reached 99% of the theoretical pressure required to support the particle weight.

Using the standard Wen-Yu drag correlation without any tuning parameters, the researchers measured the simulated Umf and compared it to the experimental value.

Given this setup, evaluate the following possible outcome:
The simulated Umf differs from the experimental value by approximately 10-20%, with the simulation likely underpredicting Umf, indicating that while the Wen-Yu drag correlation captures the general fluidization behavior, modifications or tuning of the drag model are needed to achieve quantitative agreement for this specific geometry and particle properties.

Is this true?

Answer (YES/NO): YES